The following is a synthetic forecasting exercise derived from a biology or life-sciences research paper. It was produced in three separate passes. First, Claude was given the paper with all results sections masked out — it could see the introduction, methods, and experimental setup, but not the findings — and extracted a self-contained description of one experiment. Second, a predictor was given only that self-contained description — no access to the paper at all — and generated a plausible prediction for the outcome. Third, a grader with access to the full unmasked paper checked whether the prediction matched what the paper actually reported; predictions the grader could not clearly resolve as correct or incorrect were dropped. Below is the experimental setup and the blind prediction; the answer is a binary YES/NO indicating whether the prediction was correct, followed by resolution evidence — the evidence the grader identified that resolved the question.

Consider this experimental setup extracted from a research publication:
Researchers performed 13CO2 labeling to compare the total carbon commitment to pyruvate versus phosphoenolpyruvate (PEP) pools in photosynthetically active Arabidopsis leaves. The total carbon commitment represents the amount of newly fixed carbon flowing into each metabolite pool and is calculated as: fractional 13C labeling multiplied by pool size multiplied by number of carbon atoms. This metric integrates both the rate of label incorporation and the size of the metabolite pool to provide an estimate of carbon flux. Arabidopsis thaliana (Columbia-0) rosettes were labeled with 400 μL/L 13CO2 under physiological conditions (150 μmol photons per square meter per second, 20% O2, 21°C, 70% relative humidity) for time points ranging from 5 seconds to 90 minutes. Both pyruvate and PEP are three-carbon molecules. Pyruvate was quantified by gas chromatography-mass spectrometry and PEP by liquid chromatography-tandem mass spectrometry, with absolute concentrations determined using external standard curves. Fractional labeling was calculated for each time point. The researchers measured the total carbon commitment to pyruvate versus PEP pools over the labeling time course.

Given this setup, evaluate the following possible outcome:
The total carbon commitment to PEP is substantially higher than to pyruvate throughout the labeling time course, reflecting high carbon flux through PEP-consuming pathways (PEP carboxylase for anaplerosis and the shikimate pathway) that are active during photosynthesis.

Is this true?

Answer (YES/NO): NO